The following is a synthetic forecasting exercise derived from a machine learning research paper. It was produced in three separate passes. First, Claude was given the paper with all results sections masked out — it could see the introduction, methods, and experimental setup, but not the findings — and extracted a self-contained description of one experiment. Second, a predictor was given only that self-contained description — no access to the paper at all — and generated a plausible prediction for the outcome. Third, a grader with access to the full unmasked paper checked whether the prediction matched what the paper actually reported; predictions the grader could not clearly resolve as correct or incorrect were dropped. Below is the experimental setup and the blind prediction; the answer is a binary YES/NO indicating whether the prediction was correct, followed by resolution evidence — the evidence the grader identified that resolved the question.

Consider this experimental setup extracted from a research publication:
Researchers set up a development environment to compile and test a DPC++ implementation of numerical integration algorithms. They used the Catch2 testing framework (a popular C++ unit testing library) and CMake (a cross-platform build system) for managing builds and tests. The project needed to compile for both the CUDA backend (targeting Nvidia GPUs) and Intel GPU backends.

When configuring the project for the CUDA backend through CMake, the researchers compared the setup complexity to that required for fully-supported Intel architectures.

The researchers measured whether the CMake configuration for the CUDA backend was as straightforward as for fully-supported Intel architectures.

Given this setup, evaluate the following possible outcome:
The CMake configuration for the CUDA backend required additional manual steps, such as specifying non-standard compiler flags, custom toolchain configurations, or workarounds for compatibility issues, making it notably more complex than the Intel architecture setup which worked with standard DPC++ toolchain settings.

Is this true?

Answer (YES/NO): YES